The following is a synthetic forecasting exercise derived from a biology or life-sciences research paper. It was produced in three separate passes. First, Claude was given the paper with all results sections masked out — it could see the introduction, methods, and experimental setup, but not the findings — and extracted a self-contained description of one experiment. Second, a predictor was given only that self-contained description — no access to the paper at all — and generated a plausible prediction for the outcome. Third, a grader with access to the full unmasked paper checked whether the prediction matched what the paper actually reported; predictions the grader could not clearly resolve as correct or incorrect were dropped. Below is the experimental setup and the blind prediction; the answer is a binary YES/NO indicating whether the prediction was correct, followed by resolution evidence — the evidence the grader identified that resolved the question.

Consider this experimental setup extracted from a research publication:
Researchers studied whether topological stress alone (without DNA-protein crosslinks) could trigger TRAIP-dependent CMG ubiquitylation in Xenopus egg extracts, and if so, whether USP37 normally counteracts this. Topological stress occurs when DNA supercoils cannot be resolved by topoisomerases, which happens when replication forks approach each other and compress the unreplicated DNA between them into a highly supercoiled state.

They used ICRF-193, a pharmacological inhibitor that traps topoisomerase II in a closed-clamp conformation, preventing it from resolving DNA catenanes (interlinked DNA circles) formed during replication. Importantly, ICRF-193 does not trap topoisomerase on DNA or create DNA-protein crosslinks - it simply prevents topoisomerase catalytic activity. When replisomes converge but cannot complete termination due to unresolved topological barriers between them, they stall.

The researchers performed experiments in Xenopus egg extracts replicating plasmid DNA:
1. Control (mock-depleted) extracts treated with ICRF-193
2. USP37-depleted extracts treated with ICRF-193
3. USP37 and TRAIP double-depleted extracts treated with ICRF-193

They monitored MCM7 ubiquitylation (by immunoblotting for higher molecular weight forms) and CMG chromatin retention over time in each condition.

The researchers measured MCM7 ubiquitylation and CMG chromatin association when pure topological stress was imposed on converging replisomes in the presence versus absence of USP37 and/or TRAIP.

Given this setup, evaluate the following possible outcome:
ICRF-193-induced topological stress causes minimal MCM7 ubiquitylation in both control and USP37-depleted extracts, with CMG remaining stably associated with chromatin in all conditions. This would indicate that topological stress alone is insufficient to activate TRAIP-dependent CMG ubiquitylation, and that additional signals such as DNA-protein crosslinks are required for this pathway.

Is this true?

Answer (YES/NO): NO